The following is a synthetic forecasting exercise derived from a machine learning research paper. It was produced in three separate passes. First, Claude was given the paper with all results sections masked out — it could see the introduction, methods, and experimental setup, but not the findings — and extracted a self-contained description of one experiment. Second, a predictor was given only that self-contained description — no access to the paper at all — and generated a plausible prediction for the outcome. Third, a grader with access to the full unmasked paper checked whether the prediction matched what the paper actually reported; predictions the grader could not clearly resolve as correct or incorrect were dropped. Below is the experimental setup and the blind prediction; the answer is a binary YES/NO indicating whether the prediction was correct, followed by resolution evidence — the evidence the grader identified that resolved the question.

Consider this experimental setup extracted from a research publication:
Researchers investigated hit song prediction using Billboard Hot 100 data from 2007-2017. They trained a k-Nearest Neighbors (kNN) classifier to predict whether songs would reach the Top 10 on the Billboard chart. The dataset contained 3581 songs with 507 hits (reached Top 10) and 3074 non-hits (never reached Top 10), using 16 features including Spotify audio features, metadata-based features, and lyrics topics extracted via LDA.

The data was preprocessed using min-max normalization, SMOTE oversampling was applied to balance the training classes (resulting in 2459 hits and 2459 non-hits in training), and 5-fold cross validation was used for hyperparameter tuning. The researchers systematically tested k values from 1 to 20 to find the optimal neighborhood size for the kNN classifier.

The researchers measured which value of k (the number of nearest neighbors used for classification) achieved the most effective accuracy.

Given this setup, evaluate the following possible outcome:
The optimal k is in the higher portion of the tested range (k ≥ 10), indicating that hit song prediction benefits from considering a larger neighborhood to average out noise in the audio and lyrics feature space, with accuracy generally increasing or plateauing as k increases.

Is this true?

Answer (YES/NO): NO